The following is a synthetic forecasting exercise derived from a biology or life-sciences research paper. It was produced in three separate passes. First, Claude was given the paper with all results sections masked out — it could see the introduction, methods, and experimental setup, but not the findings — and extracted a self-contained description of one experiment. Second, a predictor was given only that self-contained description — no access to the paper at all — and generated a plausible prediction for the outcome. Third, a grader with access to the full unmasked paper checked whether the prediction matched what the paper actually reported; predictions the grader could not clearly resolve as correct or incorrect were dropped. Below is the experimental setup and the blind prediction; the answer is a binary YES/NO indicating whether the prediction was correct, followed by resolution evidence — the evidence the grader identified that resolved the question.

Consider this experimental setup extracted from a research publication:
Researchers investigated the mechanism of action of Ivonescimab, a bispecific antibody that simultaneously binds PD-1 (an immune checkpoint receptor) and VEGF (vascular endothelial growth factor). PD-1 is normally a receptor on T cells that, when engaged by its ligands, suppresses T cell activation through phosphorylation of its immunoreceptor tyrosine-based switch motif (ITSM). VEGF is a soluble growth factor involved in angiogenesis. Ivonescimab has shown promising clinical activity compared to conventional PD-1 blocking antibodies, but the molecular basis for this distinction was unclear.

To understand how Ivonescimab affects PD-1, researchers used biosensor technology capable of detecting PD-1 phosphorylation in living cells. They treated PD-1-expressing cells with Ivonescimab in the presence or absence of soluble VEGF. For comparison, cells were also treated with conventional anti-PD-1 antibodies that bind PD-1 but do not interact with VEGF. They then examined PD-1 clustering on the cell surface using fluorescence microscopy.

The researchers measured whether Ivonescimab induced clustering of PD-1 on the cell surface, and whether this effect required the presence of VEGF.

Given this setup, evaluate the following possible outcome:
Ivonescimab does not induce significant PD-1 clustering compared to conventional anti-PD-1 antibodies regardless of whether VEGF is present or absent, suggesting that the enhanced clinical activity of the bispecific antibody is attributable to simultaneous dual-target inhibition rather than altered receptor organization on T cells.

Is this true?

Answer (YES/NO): NO